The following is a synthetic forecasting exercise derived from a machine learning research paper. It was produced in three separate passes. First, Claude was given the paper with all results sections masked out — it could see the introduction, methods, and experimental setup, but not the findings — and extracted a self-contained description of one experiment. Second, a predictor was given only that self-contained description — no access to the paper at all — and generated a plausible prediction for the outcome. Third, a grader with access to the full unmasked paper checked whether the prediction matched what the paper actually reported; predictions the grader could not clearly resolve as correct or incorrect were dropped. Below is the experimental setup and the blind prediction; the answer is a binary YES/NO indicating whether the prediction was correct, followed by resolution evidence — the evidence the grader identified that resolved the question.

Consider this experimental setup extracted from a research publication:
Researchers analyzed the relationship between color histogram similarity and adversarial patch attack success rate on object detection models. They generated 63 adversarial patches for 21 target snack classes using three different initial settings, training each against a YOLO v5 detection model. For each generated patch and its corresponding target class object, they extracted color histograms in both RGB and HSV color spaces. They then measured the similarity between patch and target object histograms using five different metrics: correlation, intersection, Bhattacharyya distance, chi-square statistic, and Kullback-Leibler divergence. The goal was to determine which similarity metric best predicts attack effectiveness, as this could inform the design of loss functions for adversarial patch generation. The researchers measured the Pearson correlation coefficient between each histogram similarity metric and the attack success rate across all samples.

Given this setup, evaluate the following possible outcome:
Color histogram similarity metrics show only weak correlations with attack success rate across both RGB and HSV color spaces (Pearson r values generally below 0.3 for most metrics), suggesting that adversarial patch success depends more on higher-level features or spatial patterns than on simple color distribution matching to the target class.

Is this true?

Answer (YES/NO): NO